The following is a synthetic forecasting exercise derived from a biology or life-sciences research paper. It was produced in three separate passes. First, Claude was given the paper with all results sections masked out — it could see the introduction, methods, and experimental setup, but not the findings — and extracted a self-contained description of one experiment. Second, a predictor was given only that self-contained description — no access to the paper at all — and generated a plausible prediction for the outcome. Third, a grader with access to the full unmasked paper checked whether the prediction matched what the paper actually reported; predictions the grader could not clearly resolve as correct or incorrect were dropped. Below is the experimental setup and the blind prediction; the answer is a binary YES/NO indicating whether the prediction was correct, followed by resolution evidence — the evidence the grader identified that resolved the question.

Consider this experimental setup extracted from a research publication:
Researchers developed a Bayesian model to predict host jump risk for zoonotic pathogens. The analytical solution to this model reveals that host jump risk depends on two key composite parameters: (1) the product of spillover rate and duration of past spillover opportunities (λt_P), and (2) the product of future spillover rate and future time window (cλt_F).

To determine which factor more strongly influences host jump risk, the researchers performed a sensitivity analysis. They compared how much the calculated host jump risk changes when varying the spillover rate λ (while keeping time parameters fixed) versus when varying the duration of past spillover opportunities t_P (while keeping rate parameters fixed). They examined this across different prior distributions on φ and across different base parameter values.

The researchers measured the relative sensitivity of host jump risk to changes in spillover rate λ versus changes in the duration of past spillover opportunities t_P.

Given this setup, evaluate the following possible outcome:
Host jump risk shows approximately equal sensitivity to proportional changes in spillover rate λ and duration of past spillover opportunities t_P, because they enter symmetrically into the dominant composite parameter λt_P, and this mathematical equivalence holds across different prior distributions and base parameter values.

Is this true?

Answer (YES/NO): NO